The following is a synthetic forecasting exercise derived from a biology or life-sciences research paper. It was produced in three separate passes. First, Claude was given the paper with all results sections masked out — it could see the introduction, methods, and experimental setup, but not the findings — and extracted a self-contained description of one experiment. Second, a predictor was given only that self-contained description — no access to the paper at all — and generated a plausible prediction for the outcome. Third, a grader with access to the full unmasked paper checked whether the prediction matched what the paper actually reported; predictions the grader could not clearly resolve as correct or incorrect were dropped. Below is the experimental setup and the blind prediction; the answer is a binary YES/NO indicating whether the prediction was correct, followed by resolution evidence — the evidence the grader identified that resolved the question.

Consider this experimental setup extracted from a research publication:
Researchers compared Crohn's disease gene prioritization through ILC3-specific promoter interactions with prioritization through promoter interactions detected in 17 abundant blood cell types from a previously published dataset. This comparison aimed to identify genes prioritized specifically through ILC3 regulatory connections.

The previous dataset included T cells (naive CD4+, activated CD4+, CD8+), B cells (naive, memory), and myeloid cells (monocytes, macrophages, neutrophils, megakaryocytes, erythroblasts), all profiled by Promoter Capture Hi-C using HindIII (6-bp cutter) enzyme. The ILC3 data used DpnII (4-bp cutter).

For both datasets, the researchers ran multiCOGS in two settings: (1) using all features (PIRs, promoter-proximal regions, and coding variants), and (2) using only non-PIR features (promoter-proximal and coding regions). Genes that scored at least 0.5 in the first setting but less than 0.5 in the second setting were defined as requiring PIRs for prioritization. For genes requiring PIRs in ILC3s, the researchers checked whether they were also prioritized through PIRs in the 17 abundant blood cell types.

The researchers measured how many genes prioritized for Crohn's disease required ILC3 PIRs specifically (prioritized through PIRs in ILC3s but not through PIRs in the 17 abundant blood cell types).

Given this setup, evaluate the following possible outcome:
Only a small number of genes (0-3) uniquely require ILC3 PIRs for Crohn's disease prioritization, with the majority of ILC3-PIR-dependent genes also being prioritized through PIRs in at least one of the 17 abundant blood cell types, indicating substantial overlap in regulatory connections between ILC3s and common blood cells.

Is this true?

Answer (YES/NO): NO